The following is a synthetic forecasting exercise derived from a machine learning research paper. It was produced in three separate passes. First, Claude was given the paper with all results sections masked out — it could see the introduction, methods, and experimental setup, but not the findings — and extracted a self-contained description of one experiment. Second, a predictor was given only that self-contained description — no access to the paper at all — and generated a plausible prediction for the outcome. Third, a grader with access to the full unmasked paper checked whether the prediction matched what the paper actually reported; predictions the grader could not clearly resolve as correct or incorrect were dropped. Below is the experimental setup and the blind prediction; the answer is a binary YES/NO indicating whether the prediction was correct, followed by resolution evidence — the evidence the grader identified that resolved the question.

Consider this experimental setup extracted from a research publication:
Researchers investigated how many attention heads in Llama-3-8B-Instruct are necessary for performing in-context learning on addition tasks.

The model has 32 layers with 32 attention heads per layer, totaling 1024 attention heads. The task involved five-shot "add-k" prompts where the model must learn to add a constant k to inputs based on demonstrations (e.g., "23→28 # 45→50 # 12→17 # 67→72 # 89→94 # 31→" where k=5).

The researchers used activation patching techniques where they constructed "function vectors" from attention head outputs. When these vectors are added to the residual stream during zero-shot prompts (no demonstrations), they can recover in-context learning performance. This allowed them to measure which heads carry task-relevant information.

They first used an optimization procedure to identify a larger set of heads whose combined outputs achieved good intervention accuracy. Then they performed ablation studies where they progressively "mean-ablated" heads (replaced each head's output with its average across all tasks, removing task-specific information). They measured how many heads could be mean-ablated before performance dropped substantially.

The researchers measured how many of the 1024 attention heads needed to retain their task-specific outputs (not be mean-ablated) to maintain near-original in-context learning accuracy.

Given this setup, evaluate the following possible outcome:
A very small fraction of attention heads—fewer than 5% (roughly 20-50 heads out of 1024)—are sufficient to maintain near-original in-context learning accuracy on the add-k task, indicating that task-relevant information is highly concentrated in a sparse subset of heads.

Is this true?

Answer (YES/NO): YES